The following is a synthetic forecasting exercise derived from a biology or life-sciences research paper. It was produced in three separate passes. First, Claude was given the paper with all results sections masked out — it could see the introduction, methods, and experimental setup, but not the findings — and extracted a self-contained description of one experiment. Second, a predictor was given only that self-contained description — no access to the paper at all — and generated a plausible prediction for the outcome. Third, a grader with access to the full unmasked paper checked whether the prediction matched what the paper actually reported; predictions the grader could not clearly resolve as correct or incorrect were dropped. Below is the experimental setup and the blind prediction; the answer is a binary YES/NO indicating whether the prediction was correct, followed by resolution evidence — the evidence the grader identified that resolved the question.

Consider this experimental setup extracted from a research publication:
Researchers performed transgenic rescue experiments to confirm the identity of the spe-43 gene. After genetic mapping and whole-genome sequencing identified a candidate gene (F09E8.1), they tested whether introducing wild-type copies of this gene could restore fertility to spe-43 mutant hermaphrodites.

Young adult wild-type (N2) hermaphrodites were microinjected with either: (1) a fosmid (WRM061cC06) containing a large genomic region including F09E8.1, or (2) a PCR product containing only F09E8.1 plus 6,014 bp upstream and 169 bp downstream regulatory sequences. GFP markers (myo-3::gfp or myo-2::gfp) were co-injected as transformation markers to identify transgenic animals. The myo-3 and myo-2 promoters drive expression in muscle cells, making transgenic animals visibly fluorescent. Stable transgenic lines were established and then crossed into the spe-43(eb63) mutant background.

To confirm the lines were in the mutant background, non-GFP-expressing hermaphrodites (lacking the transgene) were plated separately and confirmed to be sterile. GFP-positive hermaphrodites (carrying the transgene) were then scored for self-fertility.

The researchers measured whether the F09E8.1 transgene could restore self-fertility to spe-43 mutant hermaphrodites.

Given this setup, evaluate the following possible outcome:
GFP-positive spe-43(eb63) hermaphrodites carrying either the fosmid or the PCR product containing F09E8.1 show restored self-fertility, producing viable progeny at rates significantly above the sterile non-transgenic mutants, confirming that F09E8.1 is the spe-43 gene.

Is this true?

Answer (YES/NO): YES